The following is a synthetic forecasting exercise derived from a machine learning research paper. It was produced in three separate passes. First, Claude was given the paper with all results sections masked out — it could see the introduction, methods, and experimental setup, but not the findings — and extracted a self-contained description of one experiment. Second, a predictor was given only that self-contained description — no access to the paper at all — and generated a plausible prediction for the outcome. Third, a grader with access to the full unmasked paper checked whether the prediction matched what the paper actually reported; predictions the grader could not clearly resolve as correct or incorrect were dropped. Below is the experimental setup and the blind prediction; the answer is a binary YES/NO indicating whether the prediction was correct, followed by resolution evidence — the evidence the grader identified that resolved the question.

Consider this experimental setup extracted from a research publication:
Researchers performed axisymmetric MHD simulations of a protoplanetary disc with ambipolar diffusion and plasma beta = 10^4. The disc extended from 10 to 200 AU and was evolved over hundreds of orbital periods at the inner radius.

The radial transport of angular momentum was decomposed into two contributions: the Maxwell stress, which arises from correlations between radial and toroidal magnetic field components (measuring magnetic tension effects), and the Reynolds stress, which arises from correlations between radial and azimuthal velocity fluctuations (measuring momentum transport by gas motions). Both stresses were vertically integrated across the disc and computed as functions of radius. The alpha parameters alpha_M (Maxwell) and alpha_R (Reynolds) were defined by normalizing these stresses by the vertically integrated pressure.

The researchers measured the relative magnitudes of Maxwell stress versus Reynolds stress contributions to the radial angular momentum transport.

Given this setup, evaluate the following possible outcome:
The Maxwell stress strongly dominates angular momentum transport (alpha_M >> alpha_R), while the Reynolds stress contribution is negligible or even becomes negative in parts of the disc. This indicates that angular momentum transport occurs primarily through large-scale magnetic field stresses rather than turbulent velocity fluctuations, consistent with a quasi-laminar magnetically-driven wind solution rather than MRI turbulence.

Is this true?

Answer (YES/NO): NO